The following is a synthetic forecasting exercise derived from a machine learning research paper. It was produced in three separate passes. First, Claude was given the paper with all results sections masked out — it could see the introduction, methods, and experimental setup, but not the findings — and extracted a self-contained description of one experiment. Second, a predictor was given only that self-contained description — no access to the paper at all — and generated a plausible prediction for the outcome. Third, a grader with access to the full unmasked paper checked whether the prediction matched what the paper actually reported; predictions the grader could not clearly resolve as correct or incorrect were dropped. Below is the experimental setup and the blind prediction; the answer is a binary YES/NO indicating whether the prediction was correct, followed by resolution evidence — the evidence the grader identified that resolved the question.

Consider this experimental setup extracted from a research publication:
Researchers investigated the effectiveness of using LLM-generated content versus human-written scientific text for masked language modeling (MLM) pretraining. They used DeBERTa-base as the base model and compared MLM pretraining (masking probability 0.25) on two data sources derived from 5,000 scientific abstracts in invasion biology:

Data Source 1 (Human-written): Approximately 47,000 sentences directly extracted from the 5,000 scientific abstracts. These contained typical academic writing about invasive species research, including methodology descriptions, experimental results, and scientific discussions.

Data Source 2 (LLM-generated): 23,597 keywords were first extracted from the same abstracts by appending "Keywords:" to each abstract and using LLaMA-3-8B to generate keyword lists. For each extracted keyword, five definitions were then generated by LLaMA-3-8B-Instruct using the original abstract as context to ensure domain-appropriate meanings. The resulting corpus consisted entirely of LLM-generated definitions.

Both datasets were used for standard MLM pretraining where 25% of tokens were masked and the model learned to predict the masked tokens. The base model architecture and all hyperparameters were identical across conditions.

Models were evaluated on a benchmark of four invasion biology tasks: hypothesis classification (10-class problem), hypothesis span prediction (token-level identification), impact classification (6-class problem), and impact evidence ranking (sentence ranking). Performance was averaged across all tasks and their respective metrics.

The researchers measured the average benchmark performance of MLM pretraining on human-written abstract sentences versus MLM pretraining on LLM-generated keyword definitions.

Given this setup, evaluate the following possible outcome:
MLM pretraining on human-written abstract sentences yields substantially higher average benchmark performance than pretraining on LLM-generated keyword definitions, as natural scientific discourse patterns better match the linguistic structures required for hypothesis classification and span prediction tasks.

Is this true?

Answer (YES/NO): NO